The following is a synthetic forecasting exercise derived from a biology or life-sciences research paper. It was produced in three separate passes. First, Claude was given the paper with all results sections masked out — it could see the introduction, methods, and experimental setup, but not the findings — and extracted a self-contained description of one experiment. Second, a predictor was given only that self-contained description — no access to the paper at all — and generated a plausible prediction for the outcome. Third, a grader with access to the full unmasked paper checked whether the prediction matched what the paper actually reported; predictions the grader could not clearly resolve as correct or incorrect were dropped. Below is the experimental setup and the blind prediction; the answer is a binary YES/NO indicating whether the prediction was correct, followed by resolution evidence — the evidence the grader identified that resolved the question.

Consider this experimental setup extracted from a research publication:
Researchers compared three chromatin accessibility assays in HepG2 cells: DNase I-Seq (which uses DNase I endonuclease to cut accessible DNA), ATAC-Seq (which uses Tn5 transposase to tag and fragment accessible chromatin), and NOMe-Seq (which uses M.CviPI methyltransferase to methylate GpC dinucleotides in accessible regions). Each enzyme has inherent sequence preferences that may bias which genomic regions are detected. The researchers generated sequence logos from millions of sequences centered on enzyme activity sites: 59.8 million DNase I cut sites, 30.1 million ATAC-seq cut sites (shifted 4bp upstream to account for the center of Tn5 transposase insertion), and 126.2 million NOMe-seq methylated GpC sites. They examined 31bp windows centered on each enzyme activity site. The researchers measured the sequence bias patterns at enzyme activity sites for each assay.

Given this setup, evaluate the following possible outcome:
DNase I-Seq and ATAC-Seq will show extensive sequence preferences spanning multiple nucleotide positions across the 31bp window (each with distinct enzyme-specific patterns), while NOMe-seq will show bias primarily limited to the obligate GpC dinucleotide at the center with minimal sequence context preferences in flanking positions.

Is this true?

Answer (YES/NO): NO